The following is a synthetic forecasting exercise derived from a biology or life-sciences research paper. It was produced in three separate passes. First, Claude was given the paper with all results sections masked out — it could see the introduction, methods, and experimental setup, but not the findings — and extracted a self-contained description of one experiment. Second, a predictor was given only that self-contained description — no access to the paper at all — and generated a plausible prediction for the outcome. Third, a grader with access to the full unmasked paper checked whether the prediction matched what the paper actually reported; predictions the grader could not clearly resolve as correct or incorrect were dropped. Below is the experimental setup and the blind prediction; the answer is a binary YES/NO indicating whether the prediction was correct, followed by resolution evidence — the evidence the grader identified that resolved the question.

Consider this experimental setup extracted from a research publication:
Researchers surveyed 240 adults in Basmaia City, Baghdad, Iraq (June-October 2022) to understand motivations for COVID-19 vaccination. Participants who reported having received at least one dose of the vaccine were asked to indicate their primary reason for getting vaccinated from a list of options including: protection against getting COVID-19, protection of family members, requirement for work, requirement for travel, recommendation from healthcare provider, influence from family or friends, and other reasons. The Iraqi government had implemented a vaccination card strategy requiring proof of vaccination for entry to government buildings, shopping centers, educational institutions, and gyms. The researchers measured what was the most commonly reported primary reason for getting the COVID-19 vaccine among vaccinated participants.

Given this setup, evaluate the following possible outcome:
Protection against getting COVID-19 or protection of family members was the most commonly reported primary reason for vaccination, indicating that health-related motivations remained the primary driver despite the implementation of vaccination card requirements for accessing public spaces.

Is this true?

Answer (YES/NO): YES